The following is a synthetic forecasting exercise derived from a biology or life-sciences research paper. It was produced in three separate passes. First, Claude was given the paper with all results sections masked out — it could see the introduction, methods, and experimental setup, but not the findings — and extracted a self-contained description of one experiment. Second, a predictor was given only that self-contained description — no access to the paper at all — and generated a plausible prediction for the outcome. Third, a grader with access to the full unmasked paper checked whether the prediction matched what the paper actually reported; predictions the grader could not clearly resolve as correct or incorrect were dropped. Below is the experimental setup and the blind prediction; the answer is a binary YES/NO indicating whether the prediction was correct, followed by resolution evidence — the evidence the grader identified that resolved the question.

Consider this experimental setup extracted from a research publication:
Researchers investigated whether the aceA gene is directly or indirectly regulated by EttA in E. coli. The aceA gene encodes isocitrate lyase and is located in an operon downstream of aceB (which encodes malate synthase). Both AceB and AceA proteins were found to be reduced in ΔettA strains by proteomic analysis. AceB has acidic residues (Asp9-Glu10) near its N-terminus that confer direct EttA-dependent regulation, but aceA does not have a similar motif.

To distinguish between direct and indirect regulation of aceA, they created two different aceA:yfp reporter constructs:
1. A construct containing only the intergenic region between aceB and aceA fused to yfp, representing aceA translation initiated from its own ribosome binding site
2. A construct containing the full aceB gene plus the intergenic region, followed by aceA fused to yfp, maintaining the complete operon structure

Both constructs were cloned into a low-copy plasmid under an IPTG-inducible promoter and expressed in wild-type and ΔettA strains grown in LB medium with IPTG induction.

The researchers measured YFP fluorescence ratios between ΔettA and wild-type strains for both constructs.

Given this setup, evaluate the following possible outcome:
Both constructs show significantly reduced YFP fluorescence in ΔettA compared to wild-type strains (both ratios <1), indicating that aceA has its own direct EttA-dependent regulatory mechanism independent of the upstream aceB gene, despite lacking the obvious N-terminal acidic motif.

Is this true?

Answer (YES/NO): NO